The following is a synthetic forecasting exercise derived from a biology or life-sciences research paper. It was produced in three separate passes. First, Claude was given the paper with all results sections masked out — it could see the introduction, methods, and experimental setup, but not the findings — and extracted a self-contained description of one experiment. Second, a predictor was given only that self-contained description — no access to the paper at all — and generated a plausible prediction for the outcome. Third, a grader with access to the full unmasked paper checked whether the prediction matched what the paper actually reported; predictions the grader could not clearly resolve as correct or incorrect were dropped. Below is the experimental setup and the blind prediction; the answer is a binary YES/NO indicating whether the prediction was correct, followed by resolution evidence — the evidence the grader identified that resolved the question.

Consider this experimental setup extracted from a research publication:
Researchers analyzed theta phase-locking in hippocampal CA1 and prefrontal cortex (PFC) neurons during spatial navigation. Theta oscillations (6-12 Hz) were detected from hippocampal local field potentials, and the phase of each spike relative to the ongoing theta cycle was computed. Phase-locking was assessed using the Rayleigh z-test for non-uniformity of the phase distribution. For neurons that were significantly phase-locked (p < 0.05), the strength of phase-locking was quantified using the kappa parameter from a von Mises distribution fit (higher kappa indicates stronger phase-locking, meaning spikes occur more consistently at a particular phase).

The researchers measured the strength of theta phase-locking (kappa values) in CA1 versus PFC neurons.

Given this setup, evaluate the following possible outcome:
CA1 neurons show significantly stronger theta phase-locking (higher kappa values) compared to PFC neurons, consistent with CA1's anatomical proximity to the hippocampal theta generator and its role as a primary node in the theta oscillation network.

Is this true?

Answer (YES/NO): YES